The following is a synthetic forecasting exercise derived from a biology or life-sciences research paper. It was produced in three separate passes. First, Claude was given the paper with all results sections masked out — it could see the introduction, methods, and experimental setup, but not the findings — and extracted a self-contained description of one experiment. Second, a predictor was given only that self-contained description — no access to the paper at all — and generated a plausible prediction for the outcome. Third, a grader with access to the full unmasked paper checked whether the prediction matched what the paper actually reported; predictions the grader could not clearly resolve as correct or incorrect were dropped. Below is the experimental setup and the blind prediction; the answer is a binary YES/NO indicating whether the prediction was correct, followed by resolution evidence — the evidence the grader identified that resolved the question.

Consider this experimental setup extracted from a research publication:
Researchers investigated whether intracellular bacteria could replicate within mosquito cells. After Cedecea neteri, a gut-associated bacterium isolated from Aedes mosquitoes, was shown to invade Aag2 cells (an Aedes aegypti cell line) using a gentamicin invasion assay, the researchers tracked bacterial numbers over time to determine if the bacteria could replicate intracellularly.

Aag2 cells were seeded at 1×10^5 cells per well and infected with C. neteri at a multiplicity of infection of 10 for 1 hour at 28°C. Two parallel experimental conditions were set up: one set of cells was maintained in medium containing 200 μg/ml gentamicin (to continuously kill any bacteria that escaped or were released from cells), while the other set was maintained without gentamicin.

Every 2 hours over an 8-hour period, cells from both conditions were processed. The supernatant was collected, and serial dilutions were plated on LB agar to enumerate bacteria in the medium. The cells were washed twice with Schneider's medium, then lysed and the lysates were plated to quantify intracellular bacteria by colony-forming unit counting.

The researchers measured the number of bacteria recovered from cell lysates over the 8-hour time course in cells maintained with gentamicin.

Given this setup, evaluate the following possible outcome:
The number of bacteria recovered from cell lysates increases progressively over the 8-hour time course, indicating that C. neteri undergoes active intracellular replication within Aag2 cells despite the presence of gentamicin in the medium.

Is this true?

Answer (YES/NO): NO